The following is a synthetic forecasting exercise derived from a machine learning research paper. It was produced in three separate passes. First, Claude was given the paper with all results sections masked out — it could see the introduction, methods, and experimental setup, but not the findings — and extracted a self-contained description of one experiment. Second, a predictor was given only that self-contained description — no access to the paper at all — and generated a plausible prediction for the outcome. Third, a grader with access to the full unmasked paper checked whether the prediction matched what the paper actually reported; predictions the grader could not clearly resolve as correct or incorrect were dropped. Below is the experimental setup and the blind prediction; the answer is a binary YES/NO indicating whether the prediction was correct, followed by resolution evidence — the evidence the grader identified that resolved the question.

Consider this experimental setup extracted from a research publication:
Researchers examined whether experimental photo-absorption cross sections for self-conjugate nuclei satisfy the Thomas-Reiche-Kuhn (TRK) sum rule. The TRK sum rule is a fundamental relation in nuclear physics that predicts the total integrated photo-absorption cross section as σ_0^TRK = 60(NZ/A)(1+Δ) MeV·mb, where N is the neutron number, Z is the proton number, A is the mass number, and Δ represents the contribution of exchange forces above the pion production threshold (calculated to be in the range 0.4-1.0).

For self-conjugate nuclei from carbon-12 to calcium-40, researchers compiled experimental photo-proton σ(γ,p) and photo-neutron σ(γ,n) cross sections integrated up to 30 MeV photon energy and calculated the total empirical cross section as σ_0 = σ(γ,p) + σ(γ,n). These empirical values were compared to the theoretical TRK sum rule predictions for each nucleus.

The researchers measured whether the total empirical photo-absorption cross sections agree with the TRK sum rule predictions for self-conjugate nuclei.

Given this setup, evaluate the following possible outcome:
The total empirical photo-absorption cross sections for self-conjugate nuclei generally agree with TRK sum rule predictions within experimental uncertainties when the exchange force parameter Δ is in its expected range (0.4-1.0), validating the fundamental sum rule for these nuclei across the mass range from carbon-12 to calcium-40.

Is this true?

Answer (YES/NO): NO